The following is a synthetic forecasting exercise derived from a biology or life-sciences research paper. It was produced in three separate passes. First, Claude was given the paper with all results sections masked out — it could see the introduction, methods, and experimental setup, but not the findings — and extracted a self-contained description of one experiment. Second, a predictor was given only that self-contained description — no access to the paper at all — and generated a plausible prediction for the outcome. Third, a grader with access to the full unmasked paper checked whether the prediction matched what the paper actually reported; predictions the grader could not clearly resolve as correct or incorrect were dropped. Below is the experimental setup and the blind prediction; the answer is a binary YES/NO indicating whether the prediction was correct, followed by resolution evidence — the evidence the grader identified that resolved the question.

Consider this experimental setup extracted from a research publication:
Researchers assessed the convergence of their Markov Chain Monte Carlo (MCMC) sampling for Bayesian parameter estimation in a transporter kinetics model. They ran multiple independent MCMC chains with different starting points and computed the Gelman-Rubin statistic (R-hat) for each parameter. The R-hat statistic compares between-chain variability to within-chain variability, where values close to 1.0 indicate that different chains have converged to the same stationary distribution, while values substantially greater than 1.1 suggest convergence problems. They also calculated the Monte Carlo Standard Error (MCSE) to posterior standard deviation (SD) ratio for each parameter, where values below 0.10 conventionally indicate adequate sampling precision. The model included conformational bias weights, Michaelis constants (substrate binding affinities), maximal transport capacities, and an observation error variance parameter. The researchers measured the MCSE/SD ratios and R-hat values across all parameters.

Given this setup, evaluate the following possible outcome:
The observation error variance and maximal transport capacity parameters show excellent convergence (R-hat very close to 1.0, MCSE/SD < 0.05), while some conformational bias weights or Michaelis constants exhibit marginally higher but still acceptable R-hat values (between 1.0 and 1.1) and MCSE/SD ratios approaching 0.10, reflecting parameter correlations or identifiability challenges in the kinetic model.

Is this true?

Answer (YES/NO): NO